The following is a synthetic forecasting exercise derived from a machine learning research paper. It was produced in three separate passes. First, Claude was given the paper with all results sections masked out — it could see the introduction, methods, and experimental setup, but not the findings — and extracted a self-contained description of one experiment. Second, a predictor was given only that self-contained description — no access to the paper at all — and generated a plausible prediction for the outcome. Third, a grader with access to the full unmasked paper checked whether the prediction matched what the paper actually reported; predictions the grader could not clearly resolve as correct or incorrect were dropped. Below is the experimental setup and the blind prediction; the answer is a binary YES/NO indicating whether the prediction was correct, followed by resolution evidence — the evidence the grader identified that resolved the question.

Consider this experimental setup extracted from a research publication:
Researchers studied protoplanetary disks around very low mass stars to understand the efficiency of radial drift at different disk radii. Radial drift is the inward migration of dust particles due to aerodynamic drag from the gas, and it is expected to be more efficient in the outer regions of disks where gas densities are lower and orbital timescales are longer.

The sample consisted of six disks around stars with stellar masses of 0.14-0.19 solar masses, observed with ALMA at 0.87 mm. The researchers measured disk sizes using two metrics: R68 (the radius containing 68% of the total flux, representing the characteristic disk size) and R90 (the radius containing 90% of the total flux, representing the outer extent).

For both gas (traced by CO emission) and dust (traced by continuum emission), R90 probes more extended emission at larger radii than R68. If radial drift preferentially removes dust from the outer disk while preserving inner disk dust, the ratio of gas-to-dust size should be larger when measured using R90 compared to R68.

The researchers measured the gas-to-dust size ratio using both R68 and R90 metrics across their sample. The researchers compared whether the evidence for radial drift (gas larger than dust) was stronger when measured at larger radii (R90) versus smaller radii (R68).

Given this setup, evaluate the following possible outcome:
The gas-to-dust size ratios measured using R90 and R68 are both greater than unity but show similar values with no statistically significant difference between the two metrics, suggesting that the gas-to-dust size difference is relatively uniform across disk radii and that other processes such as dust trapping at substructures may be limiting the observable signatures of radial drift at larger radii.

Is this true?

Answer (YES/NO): NO